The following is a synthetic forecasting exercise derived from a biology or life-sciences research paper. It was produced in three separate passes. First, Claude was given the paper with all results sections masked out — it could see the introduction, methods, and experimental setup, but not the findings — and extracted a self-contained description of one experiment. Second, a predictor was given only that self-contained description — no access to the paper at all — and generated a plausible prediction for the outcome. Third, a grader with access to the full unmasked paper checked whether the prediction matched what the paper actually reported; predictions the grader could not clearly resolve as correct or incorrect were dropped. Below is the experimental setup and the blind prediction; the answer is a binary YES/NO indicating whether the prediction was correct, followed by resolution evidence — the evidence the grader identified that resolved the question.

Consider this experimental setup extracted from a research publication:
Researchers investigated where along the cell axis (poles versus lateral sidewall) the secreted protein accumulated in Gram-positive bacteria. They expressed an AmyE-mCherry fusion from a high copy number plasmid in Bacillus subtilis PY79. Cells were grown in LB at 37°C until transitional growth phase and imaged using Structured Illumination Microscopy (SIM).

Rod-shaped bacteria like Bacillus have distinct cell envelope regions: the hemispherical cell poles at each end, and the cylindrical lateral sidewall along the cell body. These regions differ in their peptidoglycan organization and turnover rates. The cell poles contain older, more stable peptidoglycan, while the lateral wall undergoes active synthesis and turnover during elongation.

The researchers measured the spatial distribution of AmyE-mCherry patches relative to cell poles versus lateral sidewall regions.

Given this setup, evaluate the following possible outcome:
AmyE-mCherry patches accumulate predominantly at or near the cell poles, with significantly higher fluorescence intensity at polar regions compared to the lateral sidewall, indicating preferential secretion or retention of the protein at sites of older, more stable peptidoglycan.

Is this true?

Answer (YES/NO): NO